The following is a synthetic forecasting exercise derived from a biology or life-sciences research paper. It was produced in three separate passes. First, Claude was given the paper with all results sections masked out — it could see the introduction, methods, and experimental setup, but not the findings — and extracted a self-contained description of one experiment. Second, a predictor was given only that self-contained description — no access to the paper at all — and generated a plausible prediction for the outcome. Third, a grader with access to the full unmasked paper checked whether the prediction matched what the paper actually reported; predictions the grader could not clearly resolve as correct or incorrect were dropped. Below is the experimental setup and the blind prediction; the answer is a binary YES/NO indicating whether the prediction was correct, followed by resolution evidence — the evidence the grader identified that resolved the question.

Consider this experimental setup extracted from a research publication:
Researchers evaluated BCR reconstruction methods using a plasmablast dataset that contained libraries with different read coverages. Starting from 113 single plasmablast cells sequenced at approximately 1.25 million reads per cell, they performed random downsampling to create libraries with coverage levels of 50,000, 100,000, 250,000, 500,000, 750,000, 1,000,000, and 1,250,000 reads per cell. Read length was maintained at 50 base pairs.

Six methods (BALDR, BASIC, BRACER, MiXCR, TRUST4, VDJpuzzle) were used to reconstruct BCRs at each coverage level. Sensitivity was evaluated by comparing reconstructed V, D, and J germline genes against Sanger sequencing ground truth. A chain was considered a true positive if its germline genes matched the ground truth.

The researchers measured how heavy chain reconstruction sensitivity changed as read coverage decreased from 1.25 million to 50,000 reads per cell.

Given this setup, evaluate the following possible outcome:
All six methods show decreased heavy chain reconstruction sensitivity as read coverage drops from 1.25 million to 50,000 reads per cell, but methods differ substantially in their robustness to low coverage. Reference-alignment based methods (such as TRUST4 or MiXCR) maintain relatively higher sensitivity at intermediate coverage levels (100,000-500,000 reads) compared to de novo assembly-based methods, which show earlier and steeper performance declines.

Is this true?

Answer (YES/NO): NO